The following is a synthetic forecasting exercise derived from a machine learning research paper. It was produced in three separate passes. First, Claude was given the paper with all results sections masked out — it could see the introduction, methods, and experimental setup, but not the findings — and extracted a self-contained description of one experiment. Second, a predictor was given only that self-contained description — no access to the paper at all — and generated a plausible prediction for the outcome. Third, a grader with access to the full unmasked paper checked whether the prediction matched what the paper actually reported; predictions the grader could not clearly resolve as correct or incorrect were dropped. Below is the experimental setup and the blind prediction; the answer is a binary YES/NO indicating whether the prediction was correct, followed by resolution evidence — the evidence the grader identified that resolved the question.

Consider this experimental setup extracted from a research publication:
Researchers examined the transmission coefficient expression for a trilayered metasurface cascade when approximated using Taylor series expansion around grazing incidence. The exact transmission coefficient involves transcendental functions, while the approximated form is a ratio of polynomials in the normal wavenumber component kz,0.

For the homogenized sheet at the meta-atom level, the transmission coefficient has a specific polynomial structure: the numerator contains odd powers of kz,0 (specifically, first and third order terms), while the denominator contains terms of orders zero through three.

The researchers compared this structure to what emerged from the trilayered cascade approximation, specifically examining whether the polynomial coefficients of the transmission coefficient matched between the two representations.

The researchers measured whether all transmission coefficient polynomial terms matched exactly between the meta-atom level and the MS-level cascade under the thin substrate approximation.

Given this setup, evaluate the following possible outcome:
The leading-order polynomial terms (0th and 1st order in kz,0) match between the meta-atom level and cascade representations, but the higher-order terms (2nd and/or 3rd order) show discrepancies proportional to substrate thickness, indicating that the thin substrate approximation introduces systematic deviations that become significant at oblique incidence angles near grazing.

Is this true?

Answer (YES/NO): NO